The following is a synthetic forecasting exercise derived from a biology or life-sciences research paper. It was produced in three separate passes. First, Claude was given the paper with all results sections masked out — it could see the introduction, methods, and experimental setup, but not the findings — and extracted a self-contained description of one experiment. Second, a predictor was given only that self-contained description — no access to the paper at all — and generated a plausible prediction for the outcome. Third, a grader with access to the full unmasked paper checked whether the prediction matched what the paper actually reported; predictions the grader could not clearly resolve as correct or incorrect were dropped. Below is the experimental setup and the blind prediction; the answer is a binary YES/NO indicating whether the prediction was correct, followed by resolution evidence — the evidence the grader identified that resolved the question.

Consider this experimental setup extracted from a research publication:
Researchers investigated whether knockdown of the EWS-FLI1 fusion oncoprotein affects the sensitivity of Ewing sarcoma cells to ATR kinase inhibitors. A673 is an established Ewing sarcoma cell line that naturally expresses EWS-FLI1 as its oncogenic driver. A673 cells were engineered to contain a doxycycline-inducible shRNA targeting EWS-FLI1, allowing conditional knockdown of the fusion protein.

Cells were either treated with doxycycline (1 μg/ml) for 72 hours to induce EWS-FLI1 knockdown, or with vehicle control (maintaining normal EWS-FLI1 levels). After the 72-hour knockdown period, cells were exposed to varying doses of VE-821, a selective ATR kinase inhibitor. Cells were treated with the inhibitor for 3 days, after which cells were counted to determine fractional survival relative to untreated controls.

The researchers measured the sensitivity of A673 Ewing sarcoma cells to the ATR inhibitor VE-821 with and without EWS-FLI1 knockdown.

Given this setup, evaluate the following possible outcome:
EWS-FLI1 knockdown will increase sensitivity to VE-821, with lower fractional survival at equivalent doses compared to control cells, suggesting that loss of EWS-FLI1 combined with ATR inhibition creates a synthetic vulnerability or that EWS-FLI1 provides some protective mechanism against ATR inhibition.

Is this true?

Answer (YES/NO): NO